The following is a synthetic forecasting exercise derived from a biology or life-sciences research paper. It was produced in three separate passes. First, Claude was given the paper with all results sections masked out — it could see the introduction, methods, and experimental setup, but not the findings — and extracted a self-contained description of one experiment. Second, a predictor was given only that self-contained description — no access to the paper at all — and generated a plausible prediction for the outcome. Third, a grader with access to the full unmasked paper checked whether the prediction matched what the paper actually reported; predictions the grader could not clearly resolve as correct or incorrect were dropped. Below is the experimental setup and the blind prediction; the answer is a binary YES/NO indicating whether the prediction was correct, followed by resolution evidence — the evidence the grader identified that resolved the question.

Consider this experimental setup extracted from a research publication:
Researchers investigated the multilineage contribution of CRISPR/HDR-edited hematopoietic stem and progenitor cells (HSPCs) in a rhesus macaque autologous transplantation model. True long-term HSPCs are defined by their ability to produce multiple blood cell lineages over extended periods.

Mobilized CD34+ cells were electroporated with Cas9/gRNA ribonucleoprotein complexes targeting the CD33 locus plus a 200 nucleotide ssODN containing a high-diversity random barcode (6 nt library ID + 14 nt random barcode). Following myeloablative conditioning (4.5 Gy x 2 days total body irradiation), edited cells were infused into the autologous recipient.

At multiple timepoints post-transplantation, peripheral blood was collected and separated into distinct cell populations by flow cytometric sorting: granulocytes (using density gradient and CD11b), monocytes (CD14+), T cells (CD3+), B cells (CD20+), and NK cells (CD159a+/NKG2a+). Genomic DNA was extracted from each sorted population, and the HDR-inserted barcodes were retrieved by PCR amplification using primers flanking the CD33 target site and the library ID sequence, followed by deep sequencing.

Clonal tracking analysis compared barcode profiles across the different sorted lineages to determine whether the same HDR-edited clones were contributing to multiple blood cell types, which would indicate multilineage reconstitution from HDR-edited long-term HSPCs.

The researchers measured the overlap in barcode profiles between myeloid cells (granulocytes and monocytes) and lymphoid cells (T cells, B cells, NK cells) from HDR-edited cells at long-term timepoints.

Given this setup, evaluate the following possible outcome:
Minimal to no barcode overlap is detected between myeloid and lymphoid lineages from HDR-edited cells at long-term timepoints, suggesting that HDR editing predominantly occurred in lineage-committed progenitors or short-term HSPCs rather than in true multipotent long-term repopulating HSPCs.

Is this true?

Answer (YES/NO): NO